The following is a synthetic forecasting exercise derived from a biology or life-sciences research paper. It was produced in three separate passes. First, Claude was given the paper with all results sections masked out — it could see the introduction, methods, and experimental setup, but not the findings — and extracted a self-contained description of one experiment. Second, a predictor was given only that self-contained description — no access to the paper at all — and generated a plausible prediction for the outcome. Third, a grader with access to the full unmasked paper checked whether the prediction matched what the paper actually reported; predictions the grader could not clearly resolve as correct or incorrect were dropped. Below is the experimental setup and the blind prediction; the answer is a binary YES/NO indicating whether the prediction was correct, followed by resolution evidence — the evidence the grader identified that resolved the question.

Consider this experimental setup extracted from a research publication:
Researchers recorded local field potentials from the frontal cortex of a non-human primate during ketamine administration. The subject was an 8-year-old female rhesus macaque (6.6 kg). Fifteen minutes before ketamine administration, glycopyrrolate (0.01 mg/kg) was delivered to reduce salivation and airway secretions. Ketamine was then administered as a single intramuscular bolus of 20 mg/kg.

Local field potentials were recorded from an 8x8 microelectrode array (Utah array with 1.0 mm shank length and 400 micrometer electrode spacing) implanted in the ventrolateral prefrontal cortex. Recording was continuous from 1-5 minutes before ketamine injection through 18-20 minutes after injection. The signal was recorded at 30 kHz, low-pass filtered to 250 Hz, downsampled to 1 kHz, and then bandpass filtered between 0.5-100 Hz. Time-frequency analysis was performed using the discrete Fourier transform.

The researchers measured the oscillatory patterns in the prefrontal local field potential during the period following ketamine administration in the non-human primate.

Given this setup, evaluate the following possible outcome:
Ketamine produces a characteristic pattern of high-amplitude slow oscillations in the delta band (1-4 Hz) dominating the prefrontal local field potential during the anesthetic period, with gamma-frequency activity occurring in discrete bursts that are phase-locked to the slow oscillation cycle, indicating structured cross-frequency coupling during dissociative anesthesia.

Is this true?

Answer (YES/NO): NO